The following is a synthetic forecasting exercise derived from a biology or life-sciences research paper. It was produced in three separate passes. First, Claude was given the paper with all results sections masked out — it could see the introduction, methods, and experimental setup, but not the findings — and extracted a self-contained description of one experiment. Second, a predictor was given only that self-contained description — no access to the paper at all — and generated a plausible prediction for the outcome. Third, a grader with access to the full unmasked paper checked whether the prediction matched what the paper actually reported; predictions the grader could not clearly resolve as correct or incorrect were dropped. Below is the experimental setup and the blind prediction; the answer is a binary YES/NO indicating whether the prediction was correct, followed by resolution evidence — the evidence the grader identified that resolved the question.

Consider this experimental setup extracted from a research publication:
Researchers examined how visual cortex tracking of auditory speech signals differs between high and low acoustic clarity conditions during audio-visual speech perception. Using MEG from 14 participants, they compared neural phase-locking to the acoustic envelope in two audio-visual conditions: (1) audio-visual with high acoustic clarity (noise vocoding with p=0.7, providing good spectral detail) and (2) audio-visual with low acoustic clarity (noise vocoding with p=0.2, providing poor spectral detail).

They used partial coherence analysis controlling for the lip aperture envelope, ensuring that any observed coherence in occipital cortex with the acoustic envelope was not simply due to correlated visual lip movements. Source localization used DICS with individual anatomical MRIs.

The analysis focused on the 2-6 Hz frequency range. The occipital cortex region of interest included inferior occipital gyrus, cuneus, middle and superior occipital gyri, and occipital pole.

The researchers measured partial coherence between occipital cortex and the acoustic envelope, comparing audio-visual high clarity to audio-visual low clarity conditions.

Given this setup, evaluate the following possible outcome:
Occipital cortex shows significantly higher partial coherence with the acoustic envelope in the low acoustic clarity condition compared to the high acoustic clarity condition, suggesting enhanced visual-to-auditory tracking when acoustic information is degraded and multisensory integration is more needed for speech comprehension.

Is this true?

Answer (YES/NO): NO